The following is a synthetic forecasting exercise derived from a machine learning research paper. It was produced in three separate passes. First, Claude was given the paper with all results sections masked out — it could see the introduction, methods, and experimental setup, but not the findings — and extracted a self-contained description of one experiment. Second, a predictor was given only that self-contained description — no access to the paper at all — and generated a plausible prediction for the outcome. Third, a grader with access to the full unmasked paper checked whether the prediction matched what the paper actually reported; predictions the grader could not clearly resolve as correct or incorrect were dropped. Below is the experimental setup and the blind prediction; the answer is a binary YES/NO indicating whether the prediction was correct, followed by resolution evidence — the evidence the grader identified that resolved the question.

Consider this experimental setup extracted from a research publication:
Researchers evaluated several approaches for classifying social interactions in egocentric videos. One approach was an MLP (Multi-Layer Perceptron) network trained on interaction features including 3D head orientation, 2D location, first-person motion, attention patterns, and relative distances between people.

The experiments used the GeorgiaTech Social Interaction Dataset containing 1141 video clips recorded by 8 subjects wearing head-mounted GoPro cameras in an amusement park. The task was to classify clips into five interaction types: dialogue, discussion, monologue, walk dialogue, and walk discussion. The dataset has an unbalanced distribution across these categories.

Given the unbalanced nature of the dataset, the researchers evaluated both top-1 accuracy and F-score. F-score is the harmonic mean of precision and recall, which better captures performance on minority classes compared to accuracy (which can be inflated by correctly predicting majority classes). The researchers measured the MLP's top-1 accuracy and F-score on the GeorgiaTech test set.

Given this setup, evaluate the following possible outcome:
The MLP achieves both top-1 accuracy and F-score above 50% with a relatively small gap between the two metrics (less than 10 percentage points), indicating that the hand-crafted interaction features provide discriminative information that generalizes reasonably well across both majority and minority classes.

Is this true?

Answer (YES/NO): NO